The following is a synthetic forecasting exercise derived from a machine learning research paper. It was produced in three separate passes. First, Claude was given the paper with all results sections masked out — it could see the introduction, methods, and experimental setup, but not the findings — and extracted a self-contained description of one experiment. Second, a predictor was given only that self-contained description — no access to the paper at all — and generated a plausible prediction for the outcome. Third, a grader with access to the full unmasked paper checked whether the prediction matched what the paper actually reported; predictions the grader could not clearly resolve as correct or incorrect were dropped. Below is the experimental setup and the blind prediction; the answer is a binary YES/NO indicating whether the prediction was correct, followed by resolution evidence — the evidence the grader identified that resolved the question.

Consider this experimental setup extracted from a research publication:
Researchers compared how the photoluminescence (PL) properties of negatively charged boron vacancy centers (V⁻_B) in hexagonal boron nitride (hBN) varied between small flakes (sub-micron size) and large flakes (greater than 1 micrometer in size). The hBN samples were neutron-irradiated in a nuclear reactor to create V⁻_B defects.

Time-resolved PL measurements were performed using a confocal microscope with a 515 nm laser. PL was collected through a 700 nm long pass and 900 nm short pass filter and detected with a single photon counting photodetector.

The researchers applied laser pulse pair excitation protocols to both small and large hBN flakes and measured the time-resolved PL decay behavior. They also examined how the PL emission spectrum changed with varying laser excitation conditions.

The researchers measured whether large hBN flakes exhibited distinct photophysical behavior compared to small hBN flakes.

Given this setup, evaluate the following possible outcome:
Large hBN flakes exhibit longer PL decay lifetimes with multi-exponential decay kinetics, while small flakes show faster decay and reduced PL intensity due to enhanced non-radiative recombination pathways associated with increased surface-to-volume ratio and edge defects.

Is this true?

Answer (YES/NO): NO